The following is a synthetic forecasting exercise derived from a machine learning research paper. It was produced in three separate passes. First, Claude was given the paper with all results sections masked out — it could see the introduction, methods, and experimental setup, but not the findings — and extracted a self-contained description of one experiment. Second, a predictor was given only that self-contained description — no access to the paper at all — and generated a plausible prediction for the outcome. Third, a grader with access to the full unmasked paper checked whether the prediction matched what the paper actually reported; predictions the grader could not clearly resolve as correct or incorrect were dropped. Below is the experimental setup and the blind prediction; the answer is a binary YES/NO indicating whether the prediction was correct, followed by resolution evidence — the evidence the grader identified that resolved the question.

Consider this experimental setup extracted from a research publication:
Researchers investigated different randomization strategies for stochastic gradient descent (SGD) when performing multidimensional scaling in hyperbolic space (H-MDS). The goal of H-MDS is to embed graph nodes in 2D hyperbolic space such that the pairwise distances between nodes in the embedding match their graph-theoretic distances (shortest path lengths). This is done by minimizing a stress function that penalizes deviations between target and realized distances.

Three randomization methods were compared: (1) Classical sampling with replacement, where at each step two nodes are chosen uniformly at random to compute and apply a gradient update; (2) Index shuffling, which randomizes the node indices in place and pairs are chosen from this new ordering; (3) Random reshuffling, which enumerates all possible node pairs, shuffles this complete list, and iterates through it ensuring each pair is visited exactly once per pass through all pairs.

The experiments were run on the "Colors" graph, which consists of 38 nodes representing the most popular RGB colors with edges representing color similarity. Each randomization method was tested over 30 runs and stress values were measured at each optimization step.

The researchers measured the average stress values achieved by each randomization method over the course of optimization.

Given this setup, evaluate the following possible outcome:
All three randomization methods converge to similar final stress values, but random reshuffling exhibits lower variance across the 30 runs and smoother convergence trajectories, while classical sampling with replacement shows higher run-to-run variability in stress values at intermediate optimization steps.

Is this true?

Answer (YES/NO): NO